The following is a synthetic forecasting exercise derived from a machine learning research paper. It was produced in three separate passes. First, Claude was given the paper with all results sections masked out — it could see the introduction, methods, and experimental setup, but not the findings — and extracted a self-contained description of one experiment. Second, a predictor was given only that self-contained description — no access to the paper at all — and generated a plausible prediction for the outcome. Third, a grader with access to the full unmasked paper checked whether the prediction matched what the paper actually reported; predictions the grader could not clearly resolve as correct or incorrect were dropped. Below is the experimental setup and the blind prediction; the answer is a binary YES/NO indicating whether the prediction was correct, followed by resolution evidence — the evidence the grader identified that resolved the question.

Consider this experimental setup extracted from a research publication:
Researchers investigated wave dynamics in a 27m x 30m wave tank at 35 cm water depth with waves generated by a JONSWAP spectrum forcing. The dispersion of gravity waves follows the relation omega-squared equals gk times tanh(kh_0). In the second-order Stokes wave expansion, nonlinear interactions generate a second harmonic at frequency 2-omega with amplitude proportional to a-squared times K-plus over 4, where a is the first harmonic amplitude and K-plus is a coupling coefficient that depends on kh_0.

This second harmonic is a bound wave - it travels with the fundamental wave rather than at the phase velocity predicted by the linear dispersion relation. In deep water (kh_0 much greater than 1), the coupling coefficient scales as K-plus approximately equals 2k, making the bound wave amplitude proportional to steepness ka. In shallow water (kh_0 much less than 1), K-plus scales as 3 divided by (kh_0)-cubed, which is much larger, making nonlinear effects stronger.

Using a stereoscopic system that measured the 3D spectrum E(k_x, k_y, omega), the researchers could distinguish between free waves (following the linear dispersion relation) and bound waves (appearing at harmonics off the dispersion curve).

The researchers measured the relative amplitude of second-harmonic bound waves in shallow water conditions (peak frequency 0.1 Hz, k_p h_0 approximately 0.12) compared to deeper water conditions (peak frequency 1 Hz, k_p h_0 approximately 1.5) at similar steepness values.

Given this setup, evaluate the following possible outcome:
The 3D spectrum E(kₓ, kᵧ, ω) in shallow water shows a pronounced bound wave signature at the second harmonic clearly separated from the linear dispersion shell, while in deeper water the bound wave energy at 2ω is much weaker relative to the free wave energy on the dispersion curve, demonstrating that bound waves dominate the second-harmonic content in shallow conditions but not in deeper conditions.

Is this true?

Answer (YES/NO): NO